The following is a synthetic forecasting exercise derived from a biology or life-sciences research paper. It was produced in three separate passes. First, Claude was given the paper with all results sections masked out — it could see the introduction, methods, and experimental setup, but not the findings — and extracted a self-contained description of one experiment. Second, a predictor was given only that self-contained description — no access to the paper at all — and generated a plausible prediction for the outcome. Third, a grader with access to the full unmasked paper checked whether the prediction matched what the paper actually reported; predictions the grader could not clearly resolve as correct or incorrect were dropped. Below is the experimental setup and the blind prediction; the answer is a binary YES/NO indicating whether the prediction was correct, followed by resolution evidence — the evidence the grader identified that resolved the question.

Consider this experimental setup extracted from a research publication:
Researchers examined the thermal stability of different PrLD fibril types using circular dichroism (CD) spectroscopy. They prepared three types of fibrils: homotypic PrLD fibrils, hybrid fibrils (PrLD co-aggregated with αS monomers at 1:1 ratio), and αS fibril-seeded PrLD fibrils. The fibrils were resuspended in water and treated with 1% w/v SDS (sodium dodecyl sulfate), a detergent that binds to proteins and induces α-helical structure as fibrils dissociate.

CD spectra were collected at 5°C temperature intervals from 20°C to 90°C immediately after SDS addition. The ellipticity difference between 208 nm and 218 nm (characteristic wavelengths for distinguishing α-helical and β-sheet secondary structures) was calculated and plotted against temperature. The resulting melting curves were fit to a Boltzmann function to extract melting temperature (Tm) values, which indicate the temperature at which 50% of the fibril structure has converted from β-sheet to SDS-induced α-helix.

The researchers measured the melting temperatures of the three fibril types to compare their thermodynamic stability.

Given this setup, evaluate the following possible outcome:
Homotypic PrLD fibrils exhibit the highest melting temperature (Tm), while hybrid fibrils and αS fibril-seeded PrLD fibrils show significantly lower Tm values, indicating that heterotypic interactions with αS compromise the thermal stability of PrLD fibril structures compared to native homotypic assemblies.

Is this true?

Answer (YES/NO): YES